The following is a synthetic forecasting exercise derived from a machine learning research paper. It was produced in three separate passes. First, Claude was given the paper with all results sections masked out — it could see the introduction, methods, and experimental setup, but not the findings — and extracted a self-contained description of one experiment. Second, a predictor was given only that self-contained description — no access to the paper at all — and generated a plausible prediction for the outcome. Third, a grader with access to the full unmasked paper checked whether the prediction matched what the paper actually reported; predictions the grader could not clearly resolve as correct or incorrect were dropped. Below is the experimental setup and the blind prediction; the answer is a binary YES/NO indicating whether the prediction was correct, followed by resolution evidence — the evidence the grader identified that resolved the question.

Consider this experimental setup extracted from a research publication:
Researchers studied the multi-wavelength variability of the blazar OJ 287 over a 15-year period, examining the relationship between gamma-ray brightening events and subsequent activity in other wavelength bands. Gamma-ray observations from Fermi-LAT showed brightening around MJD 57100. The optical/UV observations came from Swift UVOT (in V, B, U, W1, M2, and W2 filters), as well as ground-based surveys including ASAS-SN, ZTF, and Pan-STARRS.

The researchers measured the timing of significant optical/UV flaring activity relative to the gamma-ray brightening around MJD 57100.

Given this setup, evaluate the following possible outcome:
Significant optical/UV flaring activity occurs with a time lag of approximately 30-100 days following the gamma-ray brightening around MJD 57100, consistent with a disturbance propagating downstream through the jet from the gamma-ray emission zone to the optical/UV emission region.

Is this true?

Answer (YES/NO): NO